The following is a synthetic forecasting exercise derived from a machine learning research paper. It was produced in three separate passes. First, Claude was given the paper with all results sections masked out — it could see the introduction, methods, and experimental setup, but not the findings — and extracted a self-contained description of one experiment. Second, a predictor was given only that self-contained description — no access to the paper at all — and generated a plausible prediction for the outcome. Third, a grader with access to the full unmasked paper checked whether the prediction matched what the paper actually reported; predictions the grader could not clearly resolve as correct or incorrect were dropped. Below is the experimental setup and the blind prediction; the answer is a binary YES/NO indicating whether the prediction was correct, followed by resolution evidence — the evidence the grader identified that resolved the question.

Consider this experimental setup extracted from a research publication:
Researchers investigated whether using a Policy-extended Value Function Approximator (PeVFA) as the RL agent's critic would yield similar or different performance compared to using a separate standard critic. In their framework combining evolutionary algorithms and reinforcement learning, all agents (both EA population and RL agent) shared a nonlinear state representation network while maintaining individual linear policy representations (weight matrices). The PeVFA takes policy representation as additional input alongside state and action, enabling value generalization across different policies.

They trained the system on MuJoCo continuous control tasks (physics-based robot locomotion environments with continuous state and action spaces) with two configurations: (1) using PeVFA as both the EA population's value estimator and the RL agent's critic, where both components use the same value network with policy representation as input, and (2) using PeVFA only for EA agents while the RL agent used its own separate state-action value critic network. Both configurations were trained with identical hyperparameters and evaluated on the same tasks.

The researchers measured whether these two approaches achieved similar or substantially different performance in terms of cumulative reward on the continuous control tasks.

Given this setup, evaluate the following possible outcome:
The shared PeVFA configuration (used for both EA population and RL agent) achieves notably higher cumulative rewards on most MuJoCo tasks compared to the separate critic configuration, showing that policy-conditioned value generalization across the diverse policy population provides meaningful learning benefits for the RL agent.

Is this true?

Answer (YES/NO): NO